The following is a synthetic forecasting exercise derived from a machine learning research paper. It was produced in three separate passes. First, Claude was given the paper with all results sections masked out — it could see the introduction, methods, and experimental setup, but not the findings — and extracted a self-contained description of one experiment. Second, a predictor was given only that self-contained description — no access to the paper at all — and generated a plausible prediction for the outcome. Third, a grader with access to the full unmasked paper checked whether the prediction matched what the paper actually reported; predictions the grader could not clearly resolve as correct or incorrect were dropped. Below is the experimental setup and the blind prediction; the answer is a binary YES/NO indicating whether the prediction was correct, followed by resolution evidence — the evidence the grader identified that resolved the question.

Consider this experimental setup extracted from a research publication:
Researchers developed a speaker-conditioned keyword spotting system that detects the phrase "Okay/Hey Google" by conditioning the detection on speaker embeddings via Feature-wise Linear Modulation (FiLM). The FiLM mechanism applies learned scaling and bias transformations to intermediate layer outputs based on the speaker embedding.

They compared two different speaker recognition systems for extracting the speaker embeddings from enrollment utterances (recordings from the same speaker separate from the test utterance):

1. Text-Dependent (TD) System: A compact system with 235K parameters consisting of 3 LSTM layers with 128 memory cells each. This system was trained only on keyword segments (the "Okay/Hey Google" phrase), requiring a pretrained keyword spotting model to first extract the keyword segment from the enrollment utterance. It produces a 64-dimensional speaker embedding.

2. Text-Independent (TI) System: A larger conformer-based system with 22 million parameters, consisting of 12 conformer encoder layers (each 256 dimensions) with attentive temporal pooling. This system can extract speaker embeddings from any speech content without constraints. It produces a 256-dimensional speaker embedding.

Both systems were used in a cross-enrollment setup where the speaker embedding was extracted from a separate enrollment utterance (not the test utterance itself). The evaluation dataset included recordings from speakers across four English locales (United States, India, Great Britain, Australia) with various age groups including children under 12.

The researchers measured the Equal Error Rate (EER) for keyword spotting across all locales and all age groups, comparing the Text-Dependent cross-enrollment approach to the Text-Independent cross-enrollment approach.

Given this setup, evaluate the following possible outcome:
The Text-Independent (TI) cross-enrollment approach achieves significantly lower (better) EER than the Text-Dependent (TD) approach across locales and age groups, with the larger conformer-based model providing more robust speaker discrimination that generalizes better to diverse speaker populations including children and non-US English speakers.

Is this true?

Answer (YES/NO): NO